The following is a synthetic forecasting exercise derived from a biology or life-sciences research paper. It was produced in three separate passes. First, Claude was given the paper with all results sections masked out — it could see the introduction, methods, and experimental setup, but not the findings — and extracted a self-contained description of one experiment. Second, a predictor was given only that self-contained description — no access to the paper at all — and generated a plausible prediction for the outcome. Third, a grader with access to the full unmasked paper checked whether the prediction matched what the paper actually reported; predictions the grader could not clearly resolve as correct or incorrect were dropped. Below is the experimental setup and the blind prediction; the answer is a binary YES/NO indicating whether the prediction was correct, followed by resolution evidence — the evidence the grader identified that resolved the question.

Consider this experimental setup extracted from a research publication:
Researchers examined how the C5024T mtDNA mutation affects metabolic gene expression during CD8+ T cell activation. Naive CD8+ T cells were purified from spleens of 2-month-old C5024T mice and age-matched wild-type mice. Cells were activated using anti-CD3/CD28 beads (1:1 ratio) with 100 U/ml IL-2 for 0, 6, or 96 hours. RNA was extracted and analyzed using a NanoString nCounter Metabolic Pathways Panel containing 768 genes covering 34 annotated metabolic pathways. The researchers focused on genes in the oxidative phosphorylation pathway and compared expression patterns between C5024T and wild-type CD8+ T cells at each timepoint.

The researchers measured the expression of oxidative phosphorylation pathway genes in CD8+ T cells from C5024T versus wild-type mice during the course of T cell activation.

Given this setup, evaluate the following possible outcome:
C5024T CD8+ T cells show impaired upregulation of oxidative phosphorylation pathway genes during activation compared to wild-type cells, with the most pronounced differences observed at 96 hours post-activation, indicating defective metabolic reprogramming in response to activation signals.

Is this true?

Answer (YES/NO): NO